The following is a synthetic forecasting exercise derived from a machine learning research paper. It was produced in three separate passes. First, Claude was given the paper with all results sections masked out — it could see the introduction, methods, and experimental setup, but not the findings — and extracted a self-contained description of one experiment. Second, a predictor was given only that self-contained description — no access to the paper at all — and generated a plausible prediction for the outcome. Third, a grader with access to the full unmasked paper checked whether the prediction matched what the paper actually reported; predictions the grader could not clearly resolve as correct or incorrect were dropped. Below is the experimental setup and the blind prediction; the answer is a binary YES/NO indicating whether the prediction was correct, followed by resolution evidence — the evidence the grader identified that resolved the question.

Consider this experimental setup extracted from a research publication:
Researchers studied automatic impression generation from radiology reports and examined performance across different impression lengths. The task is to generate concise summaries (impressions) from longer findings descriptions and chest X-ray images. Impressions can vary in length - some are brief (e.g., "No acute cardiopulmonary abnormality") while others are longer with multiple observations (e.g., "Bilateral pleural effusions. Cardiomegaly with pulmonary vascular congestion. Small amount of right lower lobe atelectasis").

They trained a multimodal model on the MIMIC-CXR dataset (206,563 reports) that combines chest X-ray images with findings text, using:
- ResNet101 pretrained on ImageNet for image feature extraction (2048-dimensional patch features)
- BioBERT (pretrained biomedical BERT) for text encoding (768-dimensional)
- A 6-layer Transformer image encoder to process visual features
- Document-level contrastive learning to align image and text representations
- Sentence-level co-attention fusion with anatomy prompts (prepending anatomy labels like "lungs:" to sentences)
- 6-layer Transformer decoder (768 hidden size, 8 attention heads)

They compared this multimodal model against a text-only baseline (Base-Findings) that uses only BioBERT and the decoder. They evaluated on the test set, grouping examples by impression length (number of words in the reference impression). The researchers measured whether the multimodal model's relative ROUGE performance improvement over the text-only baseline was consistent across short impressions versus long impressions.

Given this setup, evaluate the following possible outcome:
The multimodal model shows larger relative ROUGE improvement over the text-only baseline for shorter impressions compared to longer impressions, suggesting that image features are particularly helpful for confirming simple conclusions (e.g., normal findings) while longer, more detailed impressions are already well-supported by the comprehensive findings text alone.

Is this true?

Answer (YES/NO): NO